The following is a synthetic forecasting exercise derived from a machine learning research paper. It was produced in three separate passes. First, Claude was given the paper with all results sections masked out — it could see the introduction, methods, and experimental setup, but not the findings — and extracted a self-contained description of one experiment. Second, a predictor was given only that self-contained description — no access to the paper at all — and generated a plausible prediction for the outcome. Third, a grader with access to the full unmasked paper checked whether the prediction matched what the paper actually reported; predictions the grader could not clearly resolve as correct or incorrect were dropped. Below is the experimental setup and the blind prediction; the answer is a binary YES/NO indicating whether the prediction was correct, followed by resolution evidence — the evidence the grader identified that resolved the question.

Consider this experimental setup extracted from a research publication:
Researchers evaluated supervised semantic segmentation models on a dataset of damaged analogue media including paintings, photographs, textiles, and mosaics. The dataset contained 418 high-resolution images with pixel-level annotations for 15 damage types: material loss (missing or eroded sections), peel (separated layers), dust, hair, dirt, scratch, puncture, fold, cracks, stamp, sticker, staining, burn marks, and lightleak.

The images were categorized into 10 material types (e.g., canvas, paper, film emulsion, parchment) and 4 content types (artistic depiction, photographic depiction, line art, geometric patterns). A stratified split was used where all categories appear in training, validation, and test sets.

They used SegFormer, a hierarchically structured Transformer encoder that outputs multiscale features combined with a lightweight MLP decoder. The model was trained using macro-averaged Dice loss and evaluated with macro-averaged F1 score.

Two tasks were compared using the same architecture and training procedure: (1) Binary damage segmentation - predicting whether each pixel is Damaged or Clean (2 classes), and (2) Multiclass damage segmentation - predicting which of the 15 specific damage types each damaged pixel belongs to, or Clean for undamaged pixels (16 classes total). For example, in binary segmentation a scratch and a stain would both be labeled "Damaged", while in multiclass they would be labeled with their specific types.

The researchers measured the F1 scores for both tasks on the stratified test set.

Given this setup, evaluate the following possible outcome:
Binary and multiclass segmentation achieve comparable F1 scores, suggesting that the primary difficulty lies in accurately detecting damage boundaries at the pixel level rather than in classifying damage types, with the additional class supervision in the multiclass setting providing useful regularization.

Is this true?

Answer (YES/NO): NO